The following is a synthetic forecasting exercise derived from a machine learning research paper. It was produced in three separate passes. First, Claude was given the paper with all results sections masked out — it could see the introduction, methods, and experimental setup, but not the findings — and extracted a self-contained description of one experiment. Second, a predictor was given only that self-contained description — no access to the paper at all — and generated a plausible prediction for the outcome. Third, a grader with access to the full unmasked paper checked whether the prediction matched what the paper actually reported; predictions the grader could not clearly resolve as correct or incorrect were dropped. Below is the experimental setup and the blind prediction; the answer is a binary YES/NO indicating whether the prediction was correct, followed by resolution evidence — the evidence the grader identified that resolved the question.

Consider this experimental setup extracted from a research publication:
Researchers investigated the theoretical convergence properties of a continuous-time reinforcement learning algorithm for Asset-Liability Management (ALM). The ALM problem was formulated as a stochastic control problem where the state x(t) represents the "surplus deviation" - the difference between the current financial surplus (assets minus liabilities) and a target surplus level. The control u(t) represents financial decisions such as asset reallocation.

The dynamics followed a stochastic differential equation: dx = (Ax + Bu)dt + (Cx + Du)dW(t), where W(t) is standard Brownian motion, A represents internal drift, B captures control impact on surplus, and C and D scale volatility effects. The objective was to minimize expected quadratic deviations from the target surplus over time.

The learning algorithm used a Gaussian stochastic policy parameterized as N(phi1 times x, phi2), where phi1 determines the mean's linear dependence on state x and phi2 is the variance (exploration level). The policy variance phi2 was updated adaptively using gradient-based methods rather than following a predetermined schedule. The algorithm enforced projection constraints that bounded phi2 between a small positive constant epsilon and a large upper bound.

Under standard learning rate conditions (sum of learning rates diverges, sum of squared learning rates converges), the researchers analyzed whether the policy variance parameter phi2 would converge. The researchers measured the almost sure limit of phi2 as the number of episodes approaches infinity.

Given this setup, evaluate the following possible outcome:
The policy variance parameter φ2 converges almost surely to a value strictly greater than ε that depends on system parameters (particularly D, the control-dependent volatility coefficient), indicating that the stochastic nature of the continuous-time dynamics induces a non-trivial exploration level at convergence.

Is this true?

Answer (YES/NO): NO